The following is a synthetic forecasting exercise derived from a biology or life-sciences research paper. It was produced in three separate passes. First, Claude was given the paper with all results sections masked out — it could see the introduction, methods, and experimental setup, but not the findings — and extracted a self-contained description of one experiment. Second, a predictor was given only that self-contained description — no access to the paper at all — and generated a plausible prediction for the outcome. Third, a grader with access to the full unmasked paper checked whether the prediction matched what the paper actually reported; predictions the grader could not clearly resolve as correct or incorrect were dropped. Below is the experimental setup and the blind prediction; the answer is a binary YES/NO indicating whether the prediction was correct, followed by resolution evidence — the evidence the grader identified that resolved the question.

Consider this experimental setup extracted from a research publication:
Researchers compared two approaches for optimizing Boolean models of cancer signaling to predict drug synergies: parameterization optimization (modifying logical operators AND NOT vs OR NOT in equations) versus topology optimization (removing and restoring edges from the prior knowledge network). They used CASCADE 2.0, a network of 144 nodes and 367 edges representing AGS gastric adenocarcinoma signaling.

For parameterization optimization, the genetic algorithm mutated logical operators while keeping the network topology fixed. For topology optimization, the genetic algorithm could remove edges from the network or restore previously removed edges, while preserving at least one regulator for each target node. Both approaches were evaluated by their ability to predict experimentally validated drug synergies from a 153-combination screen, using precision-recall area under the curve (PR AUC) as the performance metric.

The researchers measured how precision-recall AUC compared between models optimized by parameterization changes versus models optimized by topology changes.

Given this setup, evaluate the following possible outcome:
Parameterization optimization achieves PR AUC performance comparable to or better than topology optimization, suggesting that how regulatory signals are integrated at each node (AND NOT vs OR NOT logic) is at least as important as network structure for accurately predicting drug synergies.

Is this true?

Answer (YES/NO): NO